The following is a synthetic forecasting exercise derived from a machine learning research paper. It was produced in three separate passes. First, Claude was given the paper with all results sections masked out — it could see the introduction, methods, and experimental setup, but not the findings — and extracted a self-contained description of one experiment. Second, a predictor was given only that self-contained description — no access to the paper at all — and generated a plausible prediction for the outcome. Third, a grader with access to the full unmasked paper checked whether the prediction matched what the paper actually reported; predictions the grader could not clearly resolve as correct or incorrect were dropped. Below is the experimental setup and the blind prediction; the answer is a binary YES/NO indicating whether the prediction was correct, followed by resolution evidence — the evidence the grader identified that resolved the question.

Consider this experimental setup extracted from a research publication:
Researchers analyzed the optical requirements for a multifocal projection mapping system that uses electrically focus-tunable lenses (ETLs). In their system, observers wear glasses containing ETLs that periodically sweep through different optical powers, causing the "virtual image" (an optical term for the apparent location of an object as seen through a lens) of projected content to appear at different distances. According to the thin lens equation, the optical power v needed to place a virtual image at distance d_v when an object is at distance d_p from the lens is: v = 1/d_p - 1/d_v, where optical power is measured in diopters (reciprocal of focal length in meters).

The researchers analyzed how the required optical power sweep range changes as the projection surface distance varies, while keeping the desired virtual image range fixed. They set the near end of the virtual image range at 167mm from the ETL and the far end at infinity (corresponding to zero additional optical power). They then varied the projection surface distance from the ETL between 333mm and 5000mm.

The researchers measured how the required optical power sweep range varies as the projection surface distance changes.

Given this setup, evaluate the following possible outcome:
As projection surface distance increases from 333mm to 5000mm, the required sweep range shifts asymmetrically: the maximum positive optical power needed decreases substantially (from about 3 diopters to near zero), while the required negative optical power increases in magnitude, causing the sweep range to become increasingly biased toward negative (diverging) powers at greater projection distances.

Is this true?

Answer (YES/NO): NO